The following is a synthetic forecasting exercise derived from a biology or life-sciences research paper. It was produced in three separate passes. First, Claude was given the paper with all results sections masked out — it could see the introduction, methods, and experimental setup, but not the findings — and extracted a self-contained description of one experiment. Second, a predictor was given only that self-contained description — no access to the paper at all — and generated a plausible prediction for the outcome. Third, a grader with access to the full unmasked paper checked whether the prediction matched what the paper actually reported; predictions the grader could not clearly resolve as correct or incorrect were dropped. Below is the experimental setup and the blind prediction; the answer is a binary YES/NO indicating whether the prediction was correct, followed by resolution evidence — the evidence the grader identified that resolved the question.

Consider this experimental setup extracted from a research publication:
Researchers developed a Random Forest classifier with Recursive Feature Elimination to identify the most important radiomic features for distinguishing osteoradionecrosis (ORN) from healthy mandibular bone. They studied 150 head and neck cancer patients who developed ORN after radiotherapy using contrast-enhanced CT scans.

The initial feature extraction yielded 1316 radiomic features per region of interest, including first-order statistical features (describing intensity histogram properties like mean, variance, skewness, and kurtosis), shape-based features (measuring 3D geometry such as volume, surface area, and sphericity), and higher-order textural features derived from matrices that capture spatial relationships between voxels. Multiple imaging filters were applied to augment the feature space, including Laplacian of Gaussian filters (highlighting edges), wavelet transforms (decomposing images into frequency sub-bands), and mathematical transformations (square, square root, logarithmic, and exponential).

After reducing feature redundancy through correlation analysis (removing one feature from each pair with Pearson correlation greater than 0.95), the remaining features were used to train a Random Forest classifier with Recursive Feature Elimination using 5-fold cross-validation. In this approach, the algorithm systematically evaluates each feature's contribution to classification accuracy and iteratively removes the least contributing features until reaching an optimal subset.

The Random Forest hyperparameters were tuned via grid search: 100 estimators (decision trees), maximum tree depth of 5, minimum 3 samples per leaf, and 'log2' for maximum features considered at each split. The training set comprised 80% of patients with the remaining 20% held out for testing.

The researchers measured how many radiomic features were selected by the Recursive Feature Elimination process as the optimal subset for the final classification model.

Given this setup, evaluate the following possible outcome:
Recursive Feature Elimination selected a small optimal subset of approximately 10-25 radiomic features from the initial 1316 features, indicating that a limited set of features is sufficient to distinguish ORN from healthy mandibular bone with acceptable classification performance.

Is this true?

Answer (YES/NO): NO